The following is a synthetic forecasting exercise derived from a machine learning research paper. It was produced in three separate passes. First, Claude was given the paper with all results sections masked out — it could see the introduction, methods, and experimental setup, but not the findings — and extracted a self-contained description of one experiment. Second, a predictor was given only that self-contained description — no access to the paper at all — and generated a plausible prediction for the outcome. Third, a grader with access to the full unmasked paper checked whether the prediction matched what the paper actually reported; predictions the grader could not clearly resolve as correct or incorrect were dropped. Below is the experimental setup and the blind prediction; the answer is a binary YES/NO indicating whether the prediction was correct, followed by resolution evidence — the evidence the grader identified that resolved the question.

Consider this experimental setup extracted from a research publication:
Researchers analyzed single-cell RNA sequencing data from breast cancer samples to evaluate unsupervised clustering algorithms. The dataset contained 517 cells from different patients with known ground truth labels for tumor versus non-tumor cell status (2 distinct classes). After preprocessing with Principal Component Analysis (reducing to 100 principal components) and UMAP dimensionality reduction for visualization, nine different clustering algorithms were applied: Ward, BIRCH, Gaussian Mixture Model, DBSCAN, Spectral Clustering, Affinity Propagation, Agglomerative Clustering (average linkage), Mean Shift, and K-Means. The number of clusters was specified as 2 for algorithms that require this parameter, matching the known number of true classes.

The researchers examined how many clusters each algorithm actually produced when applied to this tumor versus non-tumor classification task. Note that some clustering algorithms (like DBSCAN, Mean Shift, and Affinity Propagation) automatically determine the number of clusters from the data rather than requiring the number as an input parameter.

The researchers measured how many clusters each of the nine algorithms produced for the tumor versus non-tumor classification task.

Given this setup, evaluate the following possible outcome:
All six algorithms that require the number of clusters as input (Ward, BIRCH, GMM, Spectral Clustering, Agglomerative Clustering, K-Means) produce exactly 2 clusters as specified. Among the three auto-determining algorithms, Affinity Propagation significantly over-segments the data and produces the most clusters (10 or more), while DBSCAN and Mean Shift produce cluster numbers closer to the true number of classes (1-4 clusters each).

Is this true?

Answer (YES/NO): NO